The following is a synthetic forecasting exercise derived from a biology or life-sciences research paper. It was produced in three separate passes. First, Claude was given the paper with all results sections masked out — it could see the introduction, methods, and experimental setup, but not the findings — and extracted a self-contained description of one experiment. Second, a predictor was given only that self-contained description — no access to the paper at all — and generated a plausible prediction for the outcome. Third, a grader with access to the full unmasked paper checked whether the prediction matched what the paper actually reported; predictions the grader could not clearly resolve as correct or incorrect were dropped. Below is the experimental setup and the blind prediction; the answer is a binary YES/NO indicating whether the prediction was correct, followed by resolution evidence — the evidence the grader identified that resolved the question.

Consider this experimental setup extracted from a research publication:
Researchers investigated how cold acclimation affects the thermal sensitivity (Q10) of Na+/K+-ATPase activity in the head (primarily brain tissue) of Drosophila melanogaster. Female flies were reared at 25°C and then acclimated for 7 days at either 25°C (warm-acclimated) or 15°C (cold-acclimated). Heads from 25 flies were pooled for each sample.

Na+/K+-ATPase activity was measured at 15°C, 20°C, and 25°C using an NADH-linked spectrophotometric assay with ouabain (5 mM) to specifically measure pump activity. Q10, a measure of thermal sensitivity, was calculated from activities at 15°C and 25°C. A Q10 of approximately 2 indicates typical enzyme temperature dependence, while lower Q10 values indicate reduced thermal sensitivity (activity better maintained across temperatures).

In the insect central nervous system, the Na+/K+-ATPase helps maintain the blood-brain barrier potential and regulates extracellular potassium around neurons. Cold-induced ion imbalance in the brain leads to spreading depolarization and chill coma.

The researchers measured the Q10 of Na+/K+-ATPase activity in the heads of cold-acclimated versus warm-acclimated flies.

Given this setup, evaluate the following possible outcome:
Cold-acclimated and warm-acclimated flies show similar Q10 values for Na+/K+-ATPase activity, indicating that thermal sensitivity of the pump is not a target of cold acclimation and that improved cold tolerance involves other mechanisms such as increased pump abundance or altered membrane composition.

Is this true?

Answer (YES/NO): NO